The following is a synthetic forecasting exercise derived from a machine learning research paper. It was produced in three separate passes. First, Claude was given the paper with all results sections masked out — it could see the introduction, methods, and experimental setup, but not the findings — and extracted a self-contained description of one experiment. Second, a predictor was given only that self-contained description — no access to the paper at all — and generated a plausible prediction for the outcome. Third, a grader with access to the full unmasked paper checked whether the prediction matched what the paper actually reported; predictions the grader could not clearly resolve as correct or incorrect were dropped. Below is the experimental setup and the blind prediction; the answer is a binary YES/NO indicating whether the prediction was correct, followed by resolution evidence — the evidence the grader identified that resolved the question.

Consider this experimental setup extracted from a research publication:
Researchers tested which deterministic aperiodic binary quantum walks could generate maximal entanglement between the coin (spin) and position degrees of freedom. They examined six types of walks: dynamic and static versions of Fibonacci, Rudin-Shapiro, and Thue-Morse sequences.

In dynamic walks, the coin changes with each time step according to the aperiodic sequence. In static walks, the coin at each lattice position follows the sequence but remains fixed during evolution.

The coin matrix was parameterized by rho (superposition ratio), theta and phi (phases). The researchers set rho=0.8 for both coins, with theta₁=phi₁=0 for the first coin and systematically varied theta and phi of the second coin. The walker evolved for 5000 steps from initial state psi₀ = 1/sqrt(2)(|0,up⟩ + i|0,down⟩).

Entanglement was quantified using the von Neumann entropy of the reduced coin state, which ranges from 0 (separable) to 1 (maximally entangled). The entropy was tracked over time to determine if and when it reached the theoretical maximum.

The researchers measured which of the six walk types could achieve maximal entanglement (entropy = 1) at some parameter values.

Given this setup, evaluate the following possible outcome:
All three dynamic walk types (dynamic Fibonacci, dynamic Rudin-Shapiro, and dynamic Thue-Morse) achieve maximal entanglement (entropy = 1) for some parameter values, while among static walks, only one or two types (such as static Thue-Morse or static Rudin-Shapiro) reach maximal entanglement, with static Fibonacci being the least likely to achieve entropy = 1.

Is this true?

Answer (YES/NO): NO